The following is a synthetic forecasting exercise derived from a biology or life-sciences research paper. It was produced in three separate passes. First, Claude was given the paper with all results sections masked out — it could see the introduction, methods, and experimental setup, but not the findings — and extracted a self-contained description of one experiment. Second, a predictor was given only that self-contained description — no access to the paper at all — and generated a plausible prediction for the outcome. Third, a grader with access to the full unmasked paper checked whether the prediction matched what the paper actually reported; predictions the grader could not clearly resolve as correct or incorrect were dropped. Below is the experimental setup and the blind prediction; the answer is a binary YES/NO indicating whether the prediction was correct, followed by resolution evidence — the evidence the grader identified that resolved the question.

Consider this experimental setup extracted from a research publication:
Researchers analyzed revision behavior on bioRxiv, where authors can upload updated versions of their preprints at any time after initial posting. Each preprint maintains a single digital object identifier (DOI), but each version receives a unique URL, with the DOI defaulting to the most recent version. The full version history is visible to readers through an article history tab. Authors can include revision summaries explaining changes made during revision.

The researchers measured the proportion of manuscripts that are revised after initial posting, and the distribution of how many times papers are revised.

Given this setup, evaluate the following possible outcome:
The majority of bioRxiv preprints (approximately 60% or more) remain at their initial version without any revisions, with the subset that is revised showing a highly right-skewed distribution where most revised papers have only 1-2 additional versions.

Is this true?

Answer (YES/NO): YES